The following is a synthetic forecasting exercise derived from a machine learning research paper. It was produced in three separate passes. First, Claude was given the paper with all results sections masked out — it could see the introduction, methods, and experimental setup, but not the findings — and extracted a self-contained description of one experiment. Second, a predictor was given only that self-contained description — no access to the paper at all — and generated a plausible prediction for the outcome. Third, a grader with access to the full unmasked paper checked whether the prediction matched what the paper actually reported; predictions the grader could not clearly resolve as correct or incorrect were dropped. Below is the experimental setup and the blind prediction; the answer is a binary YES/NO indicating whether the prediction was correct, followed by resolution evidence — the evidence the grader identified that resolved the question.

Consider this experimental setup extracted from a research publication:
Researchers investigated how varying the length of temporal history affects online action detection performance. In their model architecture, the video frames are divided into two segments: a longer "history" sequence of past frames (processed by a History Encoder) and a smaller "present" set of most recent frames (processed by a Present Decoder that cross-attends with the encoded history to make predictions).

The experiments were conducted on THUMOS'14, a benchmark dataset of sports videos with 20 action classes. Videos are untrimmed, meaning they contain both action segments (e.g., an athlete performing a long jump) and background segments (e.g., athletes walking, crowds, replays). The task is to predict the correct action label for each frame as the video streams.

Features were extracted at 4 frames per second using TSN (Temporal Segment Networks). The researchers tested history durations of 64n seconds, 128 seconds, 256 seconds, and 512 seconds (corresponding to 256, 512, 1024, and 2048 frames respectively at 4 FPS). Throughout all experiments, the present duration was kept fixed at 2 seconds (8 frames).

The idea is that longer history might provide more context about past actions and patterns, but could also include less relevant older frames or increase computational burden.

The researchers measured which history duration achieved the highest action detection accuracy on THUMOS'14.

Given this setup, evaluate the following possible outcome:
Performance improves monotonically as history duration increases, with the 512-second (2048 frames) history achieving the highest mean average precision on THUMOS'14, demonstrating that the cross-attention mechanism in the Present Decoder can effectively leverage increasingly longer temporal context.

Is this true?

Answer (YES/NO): NO